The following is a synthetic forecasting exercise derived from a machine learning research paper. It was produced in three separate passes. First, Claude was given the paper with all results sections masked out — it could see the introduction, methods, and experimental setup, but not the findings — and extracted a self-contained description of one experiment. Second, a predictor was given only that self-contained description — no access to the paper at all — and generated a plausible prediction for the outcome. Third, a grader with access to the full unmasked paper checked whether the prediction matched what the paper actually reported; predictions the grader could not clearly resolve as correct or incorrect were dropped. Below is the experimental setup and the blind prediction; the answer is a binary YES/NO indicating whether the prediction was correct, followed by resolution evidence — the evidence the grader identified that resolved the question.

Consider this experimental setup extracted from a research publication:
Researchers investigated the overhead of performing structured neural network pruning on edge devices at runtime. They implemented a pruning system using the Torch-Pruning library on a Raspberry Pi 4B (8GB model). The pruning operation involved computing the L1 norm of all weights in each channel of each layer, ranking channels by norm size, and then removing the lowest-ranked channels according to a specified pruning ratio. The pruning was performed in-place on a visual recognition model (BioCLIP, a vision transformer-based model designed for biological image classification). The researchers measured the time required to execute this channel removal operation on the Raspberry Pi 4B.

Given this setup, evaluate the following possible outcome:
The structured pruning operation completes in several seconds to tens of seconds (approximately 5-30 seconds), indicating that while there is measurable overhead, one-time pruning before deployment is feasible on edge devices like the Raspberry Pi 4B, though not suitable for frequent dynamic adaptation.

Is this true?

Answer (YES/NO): NO